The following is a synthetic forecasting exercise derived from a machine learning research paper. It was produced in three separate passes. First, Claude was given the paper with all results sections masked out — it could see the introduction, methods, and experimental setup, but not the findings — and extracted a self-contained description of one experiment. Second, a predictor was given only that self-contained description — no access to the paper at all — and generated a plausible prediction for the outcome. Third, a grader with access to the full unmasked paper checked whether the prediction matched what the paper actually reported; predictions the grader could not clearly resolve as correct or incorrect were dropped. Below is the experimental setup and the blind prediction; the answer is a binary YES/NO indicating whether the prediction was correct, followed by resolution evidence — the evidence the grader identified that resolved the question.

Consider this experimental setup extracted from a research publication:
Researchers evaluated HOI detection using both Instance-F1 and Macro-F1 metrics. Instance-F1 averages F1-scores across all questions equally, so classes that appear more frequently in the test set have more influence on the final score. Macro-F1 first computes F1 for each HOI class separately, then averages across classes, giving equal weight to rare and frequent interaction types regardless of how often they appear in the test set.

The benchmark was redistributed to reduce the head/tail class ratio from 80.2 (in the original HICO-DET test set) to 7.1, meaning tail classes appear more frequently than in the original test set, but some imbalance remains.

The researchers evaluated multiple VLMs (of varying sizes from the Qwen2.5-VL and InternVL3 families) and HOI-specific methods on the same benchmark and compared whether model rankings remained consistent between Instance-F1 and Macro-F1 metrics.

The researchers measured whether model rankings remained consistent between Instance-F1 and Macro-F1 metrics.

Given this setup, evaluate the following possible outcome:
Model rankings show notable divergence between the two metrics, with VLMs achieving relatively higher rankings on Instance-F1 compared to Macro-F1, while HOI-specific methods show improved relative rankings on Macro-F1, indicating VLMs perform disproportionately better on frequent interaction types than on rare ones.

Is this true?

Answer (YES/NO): NO